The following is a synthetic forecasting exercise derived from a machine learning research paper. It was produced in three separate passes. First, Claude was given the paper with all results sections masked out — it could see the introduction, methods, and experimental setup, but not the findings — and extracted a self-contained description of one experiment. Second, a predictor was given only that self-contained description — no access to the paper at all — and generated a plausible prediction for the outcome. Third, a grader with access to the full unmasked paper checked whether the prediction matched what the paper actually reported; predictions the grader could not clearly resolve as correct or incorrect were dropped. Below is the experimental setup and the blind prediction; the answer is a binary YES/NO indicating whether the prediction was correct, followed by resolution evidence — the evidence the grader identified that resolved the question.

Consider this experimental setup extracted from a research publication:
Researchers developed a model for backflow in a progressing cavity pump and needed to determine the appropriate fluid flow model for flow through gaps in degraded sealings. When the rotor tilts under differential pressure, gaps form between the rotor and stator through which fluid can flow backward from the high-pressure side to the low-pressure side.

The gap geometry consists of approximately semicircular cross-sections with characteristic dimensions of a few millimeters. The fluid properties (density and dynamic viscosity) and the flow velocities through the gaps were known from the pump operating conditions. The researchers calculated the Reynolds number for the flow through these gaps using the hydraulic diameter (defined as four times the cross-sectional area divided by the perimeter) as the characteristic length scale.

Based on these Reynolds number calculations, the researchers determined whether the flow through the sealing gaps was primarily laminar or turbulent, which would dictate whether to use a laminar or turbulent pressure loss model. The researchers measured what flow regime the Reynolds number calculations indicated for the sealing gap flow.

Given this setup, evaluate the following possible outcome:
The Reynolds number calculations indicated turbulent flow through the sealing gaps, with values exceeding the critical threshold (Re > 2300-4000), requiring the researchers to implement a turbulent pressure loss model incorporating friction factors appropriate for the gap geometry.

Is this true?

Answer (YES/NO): YES